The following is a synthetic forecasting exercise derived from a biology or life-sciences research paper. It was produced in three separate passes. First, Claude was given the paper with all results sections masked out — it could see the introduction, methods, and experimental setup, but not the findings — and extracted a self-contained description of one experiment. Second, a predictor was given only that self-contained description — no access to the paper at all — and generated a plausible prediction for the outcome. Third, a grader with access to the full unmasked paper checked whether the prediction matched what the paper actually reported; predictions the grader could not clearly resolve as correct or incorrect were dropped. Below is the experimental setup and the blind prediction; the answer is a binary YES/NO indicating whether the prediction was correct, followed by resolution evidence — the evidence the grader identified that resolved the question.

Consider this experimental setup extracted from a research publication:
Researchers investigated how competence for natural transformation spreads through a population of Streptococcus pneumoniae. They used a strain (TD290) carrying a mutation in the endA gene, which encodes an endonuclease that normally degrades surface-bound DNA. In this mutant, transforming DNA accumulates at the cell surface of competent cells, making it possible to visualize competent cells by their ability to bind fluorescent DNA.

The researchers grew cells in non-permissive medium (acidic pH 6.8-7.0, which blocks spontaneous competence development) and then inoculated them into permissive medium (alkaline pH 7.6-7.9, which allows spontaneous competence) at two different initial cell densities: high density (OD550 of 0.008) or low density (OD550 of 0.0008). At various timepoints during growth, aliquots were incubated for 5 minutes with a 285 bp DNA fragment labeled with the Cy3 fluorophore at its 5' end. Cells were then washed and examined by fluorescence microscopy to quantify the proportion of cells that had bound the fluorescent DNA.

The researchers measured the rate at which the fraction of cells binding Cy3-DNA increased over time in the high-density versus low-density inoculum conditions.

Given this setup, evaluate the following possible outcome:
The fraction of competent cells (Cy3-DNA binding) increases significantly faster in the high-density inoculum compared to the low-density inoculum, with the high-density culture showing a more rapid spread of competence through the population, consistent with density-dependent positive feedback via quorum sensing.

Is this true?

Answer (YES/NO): YES